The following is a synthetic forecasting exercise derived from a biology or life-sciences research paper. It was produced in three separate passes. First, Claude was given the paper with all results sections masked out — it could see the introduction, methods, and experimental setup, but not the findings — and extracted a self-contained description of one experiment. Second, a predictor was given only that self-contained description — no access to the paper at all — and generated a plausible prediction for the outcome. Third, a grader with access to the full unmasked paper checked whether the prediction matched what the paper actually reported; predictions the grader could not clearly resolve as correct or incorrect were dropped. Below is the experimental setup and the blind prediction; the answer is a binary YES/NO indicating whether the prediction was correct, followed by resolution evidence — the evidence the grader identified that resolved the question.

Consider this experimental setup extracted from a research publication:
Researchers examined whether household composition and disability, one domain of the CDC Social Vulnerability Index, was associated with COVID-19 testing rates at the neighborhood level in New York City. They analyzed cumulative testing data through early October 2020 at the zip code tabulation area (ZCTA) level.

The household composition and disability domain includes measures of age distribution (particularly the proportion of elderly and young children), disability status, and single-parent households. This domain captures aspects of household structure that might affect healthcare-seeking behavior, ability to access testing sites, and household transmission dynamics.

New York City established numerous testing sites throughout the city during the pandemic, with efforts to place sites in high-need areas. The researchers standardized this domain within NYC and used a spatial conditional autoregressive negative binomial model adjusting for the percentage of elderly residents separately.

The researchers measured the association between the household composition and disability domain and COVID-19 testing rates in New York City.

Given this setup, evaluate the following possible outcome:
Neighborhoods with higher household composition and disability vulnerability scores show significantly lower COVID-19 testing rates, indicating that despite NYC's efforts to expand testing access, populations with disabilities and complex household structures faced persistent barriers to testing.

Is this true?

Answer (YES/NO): NO